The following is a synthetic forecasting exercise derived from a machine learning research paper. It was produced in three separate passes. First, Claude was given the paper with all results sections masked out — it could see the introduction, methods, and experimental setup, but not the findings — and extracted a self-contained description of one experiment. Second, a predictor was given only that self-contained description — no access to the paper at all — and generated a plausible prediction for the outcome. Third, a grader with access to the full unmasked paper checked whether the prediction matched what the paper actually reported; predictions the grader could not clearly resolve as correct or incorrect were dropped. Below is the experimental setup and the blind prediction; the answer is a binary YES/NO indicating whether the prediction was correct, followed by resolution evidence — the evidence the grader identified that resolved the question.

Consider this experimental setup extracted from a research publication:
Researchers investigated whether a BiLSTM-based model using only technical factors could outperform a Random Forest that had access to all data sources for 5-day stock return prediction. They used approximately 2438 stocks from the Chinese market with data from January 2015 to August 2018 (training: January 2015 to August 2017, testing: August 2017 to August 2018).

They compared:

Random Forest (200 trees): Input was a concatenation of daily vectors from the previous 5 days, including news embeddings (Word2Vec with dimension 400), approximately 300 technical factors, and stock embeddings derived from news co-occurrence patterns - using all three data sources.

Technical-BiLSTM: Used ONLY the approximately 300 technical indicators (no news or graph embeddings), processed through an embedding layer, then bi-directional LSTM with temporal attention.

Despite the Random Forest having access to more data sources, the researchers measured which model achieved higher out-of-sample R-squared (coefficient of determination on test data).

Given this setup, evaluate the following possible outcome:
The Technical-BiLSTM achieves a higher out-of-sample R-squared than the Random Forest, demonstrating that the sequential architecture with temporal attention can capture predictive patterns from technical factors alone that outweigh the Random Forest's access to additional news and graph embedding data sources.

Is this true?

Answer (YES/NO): YES